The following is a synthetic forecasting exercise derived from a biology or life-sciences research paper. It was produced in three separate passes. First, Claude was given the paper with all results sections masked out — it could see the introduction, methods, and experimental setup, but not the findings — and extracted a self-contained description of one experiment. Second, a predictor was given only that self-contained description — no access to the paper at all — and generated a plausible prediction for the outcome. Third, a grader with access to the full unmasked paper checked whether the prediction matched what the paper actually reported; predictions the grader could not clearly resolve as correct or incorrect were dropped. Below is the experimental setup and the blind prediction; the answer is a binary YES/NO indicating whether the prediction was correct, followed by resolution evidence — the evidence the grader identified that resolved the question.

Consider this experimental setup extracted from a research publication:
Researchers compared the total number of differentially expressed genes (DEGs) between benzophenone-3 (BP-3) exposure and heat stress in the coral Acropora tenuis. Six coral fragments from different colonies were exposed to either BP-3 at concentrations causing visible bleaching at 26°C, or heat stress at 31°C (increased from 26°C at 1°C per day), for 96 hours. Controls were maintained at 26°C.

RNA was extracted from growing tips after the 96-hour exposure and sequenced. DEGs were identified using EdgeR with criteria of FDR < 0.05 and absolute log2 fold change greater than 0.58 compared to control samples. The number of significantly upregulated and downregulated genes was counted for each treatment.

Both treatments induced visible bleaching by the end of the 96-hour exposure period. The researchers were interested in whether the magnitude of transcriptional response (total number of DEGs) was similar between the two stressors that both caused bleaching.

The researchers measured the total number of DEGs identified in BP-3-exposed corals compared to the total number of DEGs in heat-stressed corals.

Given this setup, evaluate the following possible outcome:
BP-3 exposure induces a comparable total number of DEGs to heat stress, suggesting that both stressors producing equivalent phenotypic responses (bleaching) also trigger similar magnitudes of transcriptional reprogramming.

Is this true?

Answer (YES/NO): NO